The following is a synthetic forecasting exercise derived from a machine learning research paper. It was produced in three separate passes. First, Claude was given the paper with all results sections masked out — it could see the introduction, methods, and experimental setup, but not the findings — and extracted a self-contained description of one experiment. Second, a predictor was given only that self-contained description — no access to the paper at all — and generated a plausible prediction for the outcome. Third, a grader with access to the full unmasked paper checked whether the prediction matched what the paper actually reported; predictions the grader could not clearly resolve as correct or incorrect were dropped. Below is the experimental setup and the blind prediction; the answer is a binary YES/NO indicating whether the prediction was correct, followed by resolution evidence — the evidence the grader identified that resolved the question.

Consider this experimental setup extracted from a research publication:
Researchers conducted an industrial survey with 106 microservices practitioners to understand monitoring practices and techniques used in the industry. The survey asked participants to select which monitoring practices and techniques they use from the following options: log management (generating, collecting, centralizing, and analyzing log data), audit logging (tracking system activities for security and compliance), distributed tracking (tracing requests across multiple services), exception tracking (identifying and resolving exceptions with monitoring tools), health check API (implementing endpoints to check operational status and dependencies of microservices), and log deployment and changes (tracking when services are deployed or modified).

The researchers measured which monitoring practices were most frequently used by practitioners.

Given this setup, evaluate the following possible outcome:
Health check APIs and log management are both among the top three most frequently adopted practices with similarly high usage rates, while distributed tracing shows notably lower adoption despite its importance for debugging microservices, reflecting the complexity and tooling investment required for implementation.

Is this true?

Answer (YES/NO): NO